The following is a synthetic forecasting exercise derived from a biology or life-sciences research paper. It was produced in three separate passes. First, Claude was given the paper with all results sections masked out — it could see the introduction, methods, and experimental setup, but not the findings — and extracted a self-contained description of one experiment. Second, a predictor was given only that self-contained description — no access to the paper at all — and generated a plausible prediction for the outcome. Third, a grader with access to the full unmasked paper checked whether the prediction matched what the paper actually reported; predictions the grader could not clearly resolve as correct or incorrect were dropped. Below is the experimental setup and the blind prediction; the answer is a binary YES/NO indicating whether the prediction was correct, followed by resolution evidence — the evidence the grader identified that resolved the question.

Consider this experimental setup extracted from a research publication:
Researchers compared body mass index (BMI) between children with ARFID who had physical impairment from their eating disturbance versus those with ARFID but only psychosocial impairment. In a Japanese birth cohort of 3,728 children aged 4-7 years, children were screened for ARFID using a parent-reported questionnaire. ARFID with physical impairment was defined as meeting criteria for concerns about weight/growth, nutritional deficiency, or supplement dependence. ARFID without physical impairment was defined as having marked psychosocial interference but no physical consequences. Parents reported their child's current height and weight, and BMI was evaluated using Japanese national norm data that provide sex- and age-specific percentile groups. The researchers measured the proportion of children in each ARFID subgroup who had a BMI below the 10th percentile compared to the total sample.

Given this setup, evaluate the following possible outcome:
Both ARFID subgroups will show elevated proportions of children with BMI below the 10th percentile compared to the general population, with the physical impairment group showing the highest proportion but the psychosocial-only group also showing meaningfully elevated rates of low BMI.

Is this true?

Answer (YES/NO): YES